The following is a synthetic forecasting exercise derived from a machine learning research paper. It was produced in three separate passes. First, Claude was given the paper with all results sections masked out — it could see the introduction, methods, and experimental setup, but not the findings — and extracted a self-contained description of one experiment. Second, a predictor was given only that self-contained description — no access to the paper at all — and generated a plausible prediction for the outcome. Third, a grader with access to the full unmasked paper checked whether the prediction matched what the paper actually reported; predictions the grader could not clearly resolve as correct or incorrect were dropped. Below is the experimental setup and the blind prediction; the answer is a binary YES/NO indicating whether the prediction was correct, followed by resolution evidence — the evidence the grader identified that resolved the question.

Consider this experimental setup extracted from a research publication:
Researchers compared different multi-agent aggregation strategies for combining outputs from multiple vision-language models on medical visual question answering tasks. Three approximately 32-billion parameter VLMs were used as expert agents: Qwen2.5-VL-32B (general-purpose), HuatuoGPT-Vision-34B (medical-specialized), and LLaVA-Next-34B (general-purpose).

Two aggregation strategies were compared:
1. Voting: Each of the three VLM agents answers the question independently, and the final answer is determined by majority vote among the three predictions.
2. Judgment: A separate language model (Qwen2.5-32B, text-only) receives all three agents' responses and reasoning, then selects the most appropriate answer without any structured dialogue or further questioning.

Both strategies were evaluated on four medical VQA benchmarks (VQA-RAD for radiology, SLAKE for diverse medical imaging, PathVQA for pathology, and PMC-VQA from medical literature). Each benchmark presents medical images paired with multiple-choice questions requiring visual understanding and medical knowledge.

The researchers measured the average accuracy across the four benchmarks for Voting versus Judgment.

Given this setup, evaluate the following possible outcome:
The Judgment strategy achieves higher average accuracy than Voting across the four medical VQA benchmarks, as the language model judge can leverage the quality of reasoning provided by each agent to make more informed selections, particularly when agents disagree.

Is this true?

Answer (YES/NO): YES